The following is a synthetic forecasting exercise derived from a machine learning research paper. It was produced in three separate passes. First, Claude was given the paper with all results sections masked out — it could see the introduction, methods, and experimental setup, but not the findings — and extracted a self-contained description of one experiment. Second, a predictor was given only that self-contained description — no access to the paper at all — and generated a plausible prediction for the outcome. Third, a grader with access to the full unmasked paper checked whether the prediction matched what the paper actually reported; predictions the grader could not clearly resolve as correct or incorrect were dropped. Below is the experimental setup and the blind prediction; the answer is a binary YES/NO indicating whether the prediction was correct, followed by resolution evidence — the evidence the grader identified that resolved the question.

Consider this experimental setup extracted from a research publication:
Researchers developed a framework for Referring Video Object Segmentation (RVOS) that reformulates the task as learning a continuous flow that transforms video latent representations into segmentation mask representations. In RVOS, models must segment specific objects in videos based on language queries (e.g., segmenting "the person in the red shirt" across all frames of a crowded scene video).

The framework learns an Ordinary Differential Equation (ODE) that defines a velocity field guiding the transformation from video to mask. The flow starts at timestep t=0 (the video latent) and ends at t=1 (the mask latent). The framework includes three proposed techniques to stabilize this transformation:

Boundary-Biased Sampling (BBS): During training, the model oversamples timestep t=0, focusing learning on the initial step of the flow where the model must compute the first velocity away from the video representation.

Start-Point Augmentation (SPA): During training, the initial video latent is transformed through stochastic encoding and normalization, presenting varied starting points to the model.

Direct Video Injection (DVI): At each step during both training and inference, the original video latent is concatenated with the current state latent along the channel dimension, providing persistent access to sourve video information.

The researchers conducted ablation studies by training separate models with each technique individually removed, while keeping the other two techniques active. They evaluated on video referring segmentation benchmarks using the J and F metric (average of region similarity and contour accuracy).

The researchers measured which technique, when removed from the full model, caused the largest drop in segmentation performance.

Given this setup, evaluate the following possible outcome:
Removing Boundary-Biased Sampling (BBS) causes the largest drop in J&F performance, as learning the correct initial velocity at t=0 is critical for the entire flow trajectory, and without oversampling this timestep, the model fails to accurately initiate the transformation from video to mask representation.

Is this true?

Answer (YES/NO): YES